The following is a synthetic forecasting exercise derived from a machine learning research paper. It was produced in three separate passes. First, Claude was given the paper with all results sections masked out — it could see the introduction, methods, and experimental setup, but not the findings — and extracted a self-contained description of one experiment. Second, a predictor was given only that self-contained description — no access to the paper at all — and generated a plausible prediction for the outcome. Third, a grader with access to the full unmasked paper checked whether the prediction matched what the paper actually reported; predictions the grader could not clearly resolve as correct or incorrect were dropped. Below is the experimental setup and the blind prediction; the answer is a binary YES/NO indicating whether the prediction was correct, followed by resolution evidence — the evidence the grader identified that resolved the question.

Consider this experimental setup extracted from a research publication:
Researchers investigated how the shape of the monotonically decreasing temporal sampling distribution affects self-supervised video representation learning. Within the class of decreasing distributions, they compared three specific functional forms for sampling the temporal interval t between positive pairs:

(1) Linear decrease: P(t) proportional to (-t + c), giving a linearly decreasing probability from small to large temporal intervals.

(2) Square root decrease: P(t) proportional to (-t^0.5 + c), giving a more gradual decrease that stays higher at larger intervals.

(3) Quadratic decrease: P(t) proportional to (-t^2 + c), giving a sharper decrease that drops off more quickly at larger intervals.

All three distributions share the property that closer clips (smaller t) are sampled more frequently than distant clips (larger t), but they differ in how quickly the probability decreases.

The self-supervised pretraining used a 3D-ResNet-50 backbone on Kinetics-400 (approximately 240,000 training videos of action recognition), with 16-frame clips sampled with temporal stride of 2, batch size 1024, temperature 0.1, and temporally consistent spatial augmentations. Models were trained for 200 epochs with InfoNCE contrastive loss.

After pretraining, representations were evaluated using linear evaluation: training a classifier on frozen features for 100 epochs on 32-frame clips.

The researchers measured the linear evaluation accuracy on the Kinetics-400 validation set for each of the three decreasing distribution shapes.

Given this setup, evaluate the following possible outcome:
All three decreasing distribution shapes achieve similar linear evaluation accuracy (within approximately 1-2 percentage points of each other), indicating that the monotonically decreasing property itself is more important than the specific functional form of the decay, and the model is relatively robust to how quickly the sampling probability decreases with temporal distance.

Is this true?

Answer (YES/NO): YES